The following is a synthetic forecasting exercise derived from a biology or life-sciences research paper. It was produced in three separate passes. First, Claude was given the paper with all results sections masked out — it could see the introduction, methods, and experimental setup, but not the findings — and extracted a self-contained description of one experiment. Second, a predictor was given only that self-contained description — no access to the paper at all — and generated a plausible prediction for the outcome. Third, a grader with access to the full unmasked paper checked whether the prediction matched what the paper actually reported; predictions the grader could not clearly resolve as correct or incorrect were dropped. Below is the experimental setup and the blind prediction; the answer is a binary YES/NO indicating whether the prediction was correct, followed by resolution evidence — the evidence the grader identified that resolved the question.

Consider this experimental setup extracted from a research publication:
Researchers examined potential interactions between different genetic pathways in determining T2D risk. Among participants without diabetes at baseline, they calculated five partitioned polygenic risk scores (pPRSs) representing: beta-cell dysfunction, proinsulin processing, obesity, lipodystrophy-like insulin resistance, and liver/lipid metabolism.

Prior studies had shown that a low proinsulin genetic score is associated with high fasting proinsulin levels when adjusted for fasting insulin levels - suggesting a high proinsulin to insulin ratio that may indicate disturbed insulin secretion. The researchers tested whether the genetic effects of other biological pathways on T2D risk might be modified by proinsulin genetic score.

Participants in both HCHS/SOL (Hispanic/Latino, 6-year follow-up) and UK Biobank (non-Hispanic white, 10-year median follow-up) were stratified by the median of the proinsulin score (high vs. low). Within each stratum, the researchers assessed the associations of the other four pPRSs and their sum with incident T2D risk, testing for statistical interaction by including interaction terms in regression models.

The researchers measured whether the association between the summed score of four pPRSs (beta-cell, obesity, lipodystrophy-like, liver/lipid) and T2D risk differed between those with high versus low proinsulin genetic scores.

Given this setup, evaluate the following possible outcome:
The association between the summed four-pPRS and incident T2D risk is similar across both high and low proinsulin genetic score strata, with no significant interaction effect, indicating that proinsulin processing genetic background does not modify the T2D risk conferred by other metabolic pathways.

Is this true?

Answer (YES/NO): NO